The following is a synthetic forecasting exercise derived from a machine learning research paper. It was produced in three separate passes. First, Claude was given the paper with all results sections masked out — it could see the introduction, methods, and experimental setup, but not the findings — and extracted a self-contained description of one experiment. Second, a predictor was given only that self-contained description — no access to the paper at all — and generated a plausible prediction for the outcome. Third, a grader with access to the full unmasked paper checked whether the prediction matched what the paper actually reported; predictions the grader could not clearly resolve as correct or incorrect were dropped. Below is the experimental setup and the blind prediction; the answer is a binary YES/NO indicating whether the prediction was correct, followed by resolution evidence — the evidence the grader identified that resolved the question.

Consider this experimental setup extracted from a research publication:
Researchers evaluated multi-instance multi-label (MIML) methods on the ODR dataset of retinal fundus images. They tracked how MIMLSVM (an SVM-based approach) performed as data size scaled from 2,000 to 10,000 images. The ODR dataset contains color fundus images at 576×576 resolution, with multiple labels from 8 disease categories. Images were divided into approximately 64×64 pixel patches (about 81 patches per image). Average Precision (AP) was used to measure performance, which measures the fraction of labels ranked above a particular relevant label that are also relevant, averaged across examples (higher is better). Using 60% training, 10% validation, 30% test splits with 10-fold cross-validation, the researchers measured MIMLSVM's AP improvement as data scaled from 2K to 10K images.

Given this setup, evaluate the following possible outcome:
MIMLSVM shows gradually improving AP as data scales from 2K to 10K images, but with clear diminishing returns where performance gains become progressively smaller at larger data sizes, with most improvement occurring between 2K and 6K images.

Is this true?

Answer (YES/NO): NO